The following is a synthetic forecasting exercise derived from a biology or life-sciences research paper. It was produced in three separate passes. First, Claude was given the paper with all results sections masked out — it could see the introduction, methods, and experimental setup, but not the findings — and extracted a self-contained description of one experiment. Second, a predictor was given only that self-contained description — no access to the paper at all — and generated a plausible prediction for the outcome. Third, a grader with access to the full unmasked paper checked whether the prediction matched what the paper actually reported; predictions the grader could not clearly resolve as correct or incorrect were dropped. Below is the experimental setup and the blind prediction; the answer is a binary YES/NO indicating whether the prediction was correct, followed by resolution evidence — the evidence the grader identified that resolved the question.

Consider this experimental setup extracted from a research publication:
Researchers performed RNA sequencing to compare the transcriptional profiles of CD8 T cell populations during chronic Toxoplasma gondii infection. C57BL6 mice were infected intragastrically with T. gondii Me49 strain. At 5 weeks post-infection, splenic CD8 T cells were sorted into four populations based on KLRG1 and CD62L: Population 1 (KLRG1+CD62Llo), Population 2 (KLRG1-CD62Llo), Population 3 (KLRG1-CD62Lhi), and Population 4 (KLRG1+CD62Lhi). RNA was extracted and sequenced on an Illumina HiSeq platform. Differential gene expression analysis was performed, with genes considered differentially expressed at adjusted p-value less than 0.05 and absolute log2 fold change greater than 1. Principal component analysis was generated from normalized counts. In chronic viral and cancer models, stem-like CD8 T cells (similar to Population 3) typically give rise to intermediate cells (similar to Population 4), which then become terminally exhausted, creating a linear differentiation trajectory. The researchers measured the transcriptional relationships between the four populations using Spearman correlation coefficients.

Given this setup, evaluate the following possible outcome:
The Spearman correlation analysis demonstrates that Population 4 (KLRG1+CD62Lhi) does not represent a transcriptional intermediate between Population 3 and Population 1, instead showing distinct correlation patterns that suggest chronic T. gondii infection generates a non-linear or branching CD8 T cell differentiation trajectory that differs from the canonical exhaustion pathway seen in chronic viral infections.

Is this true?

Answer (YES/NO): YES